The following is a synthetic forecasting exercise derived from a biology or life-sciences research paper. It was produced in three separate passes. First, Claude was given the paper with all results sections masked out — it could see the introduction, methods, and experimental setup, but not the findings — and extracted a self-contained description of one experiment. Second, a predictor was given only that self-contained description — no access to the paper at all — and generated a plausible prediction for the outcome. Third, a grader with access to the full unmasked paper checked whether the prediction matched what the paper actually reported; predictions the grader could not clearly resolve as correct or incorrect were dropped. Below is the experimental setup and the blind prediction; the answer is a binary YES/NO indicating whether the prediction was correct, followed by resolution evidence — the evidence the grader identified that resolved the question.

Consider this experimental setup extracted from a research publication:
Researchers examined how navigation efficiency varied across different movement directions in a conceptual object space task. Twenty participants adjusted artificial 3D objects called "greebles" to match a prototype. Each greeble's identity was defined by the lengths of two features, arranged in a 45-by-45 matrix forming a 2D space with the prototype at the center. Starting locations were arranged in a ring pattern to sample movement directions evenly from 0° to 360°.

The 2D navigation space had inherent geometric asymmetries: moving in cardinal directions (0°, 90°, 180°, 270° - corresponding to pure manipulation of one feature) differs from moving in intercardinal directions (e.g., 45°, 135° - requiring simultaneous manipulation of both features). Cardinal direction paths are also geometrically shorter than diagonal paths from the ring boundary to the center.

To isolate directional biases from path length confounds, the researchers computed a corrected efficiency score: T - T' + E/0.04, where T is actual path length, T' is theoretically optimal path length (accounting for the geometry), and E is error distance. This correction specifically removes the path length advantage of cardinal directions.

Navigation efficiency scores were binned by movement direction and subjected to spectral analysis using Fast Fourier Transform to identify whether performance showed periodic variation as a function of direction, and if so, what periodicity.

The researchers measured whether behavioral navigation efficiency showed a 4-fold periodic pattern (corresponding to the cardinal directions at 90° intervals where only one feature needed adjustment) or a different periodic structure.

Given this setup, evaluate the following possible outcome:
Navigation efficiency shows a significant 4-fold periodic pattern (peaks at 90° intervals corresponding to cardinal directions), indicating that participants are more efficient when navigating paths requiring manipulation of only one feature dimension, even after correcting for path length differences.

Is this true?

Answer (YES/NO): NO